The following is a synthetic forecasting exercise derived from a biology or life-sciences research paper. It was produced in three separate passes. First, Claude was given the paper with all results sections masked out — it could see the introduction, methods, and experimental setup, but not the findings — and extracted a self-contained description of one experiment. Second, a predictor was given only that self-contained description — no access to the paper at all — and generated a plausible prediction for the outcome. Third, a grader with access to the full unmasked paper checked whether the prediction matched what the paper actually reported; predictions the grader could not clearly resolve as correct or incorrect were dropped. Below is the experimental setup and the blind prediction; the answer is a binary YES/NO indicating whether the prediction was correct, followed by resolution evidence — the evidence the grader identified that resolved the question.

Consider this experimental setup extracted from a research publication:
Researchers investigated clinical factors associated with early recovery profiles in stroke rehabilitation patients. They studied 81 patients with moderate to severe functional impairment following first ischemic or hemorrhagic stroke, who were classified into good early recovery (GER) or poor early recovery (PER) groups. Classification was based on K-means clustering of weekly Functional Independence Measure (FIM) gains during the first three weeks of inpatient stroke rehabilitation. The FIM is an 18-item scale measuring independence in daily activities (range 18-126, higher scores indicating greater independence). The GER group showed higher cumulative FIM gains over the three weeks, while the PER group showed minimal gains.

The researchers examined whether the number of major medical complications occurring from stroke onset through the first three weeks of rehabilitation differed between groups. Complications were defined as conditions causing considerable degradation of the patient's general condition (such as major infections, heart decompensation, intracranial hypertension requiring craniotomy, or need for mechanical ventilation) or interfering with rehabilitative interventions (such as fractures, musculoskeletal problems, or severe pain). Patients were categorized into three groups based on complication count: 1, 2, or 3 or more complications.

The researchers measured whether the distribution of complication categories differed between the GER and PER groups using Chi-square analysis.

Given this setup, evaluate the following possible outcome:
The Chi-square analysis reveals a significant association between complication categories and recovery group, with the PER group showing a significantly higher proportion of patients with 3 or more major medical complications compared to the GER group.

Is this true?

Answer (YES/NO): NO